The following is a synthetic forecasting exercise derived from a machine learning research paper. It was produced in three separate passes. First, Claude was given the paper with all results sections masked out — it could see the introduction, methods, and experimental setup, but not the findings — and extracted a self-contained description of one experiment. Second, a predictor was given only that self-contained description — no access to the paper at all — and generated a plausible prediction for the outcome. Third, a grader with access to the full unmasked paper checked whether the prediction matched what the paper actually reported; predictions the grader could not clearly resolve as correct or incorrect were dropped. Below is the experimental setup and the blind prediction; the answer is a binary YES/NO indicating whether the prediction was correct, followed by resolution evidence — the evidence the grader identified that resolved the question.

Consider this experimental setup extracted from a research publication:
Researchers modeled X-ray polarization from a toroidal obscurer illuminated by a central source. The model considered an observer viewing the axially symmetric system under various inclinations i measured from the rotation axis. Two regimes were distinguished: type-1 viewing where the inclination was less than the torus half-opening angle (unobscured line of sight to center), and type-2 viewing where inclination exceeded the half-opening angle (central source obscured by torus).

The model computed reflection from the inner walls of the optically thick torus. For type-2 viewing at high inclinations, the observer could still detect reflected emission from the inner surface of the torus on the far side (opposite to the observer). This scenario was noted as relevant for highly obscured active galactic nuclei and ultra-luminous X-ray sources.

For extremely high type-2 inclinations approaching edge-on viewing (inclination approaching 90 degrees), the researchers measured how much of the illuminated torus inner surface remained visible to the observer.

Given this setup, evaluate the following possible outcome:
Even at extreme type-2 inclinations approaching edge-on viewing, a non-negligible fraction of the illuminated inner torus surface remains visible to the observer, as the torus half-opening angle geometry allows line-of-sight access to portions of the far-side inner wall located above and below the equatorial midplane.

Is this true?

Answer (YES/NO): NO